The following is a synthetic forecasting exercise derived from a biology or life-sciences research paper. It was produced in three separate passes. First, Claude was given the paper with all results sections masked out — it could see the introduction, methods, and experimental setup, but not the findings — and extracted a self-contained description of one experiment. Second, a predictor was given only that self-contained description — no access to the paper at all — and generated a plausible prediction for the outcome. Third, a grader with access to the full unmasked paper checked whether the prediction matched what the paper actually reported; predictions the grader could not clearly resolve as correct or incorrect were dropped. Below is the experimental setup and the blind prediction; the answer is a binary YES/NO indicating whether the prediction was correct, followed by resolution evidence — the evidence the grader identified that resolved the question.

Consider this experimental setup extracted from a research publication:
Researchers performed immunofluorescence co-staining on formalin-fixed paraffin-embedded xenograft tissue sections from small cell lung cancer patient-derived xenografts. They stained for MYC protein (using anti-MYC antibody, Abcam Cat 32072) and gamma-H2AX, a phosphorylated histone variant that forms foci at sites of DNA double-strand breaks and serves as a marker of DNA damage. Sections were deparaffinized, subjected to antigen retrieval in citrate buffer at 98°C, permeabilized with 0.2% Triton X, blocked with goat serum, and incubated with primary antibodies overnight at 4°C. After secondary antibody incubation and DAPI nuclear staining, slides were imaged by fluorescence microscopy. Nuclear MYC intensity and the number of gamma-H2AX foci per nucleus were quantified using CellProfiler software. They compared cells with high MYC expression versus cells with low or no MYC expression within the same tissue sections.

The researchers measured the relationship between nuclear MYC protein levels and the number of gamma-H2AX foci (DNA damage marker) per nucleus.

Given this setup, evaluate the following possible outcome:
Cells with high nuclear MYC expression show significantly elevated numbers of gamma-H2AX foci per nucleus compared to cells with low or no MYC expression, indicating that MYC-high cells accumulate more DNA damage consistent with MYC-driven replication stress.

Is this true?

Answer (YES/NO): NO